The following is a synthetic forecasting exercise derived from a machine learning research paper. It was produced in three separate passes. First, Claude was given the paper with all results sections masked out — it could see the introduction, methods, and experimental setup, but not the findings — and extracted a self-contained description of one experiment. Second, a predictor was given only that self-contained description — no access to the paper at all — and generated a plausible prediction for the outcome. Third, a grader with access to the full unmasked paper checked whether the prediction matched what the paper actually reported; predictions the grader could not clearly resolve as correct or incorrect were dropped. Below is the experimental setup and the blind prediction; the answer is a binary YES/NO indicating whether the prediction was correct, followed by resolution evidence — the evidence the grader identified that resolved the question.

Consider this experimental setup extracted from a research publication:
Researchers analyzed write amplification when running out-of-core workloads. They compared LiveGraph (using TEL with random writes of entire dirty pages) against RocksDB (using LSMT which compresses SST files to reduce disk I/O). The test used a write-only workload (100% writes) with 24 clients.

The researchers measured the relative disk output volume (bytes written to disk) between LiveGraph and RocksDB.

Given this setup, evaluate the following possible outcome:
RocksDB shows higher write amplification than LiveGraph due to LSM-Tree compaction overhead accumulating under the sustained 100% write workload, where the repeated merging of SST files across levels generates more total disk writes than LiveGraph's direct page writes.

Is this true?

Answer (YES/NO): NO